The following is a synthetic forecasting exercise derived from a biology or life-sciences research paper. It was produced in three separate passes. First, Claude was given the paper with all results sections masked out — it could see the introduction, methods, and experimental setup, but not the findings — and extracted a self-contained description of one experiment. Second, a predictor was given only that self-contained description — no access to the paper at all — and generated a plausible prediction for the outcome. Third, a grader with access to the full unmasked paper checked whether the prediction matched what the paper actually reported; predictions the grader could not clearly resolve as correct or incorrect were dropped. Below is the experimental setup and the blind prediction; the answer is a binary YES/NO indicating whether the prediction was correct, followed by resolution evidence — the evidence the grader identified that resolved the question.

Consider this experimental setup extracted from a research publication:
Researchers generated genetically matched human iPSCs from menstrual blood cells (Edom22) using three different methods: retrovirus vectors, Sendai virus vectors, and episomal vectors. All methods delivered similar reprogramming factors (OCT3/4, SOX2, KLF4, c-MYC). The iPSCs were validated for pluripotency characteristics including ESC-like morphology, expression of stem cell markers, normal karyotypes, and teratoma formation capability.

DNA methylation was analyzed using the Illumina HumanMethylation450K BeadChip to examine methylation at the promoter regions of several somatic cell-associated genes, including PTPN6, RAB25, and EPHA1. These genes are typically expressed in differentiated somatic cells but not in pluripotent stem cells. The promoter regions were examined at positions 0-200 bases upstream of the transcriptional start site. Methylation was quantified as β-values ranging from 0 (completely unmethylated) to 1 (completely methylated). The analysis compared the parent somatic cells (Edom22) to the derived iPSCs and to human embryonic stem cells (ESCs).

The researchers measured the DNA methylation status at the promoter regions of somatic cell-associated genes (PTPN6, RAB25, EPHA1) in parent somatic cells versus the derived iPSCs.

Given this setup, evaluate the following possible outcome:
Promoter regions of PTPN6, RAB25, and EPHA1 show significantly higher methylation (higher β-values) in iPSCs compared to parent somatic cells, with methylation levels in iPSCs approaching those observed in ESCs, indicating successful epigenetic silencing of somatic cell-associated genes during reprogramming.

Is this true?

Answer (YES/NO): NO